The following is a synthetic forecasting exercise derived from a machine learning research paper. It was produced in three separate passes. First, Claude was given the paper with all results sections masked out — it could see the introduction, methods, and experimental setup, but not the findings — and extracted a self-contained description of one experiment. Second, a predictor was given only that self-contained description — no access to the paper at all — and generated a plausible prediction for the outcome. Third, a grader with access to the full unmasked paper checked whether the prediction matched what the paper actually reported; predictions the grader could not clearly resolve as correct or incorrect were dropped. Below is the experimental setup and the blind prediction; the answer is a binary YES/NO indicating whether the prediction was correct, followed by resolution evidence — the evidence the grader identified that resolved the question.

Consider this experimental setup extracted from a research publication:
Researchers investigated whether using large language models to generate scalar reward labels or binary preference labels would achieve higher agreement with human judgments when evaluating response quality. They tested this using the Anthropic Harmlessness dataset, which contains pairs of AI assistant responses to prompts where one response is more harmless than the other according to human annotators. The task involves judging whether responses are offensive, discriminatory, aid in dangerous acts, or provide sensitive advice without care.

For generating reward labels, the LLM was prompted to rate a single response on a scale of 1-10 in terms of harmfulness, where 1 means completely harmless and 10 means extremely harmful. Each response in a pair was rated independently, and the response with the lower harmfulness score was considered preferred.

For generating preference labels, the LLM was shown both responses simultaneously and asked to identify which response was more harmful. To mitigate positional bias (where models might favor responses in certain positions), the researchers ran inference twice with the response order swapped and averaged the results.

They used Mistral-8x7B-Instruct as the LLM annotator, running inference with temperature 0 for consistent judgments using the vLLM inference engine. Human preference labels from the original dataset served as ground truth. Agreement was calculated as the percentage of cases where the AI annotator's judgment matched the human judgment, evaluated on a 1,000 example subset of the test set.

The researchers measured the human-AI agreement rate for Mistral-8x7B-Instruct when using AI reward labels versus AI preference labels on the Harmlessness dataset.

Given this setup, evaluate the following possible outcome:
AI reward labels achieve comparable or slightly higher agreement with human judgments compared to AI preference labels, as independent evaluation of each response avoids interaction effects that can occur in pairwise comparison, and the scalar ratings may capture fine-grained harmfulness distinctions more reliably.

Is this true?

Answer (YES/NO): NO